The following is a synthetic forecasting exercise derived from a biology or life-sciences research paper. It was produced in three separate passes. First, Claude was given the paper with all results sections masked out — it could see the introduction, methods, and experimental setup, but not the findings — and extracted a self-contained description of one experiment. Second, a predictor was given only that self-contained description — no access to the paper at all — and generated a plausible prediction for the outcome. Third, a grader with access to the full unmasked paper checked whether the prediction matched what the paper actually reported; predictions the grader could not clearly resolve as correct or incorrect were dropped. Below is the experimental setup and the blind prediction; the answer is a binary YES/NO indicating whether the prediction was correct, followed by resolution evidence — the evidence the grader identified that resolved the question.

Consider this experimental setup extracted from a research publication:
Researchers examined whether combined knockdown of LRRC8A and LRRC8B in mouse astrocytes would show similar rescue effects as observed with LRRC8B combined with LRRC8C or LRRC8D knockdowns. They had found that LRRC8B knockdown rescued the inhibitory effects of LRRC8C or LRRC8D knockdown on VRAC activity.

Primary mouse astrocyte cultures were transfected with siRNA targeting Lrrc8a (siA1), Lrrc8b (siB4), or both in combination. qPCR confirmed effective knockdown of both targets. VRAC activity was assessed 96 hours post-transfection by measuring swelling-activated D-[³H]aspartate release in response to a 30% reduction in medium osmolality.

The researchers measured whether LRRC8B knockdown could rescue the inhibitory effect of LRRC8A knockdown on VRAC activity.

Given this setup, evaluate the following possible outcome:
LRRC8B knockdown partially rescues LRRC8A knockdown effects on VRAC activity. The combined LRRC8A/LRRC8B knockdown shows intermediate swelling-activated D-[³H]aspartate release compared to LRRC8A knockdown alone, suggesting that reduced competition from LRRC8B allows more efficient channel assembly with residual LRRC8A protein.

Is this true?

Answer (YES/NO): NO